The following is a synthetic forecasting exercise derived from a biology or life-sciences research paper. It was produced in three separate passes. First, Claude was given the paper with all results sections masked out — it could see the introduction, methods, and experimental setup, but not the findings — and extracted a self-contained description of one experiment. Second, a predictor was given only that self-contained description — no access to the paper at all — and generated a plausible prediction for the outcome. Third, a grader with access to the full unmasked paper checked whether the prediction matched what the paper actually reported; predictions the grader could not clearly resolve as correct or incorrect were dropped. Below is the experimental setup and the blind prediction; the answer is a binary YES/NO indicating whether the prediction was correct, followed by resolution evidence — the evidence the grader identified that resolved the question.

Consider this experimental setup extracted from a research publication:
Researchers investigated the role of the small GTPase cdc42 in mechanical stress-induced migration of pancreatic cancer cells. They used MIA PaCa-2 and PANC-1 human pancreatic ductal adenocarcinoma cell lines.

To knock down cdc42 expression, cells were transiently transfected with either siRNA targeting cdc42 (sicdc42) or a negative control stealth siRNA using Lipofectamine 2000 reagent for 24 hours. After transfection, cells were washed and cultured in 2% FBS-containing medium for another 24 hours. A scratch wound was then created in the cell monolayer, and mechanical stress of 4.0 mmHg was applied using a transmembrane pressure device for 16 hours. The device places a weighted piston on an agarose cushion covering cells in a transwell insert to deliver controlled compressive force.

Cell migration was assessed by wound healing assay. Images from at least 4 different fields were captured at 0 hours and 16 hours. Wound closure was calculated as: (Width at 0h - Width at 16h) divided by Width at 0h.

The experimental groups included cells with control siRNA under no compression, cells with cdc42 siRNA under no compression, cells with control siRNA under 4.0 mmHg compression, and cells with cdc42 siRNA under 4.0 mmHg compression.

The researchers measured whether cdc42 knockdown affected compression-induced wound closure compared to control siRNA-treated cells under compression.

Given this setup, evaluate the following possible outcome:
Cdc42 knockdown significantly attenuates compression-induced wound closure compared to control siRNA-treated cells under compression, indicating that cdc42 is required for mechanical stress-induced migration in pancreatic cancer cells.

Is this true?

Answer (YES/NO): YES